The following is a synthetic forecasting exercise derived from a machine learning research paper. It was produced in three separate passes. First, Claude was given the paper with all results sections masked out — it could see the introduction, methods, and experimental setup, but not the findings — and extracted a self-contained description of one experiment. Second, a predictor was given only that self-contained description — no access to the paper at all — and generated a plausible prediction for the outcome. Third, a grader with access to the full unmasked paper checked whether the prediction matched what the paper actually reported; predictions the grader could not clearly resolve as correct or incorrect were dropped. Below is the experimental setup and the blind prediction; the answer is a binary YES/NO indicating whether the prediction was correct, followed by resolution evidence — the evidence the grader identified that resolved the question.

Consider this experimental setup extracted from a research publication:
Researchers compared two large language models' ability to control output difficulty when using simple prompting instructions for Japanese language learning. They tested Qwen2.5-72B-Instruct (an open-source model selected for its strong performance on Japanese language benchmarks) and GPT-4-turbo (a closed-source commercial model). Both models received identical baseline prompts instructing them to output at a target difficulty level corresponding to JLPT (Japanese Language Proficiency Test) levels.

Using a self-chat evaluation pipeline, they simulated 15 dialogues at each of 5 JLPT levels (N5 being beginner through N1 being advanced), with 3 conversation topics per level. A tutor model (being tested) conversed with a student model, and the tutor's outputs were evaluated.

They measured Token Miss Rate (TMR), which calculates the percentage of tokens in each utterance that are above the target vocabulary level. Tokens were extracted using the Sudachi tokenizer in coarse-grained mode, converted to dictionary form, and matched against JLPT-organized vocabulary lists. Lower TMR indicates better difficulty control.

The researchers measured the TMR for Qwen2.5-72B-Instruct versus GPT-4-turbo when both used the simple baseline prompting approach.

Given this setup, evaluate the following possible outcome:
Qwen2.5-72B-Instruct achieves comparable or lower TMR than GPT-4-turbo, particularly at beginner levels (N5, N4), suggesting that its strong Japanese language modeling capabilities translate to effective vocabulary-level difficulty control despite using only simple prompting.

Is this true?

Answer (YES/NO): NO